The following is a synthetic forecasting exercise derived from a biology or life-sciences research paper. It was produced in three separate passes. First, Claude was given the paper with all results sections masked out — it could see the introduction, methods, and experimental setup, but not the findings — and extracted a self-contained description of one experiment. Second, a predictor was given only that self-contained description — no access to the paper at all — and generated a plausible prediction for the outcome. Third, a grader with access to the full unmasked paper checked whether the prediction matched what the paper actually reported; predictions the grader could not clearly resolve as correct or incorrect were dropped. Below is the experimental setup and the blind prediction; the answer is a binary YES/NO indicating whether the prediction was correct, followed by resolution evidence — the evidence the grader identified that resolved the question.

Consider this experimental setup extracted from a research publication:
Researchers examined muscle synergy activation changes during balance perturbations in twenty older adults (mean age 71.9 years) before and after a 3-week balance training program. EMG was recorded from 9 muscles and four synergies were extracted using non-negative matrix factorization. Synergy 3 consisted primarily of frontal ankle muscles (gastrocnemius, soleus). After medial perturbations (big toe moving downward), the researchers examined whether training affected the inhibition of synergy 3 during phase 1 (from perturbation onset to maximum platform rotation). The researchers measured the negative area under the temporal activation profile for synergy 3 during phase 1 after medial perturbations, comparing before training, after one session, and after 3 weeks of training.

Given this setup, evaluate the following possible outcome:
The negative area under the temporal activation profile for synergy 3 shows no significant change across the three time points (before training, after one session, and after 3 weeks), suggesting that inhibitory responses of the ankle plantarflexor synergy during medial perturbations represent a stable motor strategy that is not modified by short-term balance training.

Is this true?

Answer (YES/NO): NO